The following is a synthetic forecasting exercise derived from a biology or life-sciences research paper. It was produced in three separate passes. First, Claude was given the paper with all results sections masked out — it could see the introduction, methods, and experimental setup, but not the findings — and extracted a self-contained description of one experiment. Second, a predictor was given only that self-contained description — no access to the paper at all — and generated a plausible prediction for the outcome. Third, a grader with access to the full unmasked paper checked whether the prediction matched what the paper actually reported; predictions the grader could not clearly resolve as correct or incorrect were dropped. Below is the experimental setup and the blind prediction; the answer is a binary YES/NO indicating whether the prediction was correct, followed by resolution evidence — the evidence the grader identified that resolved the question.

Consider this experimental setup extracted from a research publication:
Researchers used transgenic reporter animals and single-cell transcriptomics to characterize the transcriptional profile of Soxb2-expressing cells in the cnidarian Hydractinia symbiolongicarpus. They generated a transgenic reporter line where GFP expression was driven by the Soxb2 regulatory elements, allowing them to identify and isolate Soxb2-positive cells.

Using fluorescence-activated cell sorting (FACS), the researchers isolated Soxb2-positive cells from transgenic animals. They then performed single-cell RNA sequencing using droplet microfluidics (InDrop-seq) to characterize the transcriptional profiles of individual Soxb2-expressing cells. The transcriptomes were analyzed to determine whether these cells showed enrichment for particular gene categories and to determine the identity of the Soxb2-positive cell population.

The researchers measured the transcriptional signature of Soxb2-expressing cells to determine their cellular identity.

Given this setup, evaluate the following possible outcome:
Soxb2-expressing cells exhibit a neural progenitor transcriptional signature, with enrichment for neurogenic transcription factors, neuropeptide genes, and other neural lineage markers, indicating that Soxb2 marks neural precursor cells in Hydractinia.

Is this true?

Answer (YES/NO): YES